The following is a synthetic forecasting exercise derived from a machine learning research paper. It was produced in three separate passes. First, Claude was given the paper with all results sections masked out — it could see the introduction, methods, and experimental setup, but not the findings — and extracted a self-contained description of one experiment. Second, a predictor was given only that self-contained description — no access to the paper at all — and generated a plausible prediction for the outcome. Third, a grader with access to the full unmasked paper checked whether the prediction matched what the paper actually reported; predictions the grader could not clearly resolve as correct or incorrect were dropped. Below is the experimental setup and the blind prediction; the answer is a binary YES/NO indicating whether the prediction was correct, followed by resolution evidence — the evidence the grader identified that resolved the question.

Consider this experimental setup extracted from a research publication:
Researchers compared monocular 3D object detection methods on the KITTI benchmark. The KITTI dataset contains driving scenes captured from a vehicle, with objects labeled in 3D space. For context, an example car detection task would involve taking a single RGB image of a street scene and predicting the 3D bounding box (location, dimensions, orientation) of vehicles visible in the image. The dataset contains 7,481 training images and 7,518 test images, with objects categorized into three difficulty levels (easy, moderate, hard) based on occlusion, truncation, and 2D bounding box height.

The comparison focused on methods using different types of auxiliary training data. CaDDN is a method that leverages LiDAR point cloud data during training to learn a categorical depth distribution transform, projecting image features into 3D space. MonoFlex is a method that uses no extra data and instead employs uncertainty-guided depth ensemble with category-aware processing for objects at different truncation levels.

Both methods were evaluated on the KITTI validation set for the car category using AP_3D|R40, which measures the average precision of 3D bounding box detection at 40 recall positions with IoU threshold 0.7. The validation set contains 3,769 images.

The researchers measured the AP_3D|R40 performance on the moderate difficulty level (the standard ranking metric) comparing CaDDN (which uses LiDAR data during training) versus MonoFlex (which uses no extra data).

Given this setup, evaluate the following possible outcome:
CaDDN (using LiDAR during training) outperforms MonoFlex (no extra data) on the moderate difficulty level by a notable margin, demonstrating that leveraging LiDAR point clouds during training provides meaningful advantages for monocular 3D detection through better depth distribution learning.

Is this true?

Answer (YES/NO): NO